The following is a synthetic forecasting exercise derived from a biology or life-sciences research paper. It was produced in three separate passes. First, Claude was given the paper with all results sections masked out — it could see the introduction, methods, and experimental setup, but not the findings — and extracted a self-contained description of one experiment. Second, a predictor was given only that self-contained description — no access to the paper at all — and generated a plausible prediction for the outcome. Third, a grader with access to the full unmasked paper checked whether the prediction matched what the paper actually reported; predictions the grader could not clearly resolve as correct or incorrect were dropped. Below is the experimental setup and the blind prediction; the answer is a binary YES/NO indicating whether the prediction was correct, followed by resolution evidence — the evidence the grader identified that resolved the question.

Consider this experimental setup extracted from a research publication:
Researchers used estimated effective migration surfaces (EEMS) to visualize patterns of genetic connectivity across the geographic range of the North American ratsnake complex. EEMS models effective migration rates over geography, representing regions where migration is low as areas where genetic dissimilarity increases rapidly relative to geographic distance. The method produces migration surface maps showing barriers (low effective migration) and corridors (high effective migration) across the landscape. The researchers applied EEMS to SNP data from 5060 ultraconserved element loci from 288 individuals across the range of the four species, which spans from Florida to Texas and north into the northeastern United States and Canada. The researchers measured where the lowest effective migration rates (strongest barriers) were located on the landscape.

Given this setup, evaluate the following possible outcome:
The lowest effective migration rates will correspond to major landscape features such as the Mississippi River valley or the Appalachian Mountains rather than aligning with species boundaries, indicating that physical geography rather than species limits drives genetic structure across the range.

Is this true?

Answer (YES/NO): NO